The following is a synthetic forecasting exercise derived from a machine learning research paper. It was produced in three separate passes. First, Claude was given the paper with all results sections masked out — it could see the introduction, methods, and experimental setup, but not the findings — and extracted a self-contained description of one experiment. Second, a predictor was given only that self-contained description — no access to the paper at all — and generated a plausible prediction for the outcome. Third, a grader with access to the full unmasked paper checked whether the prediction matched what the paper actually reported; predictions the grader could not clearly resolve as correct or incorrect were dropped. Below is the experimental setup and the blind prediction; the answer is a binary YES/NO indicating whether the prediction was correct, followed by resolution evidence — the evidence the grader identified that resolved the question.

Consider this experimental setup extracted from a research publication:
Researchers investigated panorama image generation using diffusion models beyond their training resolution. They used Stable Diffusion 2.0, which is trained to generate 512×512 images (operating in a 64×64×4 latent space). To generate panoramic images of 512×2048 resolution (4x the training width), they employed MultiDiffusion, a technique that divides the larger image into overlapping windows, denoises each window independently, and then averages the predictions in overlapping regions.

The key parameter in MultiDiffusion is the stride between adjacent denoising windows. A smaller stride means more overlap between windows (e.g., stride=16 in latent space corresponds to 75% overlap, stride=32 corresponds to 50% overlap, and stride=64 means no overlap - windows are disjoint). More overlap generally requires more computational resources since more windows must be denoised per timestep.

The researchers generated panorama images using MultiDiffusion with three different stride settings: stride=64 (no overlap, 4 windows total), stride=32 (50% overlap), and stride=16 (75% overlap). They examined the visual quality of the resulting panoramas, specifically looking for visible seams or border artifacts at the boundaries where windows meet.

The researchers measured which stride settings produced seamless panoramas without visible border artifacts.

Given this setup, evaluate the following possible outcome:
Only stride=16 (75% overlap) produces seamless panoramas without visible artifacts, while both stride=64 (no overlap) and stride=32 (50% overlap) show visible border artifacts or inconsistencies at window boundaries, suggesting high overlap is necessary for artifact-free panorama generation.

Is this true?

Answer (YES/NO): YES